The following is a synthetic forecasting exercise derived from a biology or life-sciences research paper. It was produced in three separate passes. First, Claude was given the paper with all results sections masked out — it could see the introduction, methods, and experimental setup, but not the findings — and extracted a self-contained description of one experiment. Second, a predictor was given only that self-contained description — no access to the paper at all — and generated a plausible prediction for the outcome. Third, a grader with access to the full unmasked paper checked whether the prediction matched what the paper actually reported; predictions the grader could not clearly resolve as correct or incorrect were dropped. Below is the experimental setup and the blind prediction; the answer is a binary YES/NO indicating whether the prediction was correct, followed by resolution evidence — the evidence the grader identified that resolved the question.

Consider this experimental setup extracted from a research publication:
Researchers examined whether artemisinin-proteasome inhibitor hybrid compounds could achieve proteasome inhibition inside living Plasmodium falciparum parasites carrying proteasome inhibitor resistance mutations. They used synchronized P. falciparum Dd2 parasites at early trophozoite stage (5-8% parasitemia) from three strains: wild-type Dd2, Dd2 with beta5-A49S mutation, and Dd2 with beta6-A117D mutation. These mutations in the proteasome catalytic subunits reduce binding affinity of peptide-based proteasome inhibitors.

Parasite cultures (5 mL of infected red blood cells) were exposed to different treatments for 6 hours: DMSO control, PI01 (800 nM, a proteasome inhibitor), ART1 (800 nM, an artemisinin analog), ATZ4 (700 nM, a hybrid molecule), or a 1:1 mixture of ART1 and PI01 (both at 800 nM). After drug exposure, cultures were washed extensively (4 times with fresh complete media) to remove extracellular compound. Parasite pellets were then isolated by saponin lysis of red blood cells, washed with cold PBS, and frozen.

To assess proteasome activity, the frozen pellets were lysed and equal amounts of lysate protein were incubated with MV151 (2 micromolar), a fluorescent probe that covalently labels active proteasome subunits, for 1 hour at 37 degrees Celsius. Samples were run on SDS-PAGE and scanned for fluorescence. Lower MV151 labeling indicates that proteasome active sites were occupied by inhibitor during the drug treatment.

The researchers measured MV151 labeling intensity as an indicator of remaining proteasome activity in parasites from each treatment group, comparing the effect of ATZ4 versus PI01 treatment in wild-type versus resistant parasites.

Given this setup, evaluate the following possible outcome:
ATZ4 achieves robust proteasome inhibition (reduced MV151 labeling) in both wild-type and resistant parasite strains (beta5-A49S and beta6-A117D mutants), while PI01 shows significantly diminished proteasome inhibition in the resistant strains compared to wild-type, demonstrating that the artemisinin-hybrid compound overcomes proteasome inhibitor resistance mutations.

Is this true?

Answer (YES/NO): NO